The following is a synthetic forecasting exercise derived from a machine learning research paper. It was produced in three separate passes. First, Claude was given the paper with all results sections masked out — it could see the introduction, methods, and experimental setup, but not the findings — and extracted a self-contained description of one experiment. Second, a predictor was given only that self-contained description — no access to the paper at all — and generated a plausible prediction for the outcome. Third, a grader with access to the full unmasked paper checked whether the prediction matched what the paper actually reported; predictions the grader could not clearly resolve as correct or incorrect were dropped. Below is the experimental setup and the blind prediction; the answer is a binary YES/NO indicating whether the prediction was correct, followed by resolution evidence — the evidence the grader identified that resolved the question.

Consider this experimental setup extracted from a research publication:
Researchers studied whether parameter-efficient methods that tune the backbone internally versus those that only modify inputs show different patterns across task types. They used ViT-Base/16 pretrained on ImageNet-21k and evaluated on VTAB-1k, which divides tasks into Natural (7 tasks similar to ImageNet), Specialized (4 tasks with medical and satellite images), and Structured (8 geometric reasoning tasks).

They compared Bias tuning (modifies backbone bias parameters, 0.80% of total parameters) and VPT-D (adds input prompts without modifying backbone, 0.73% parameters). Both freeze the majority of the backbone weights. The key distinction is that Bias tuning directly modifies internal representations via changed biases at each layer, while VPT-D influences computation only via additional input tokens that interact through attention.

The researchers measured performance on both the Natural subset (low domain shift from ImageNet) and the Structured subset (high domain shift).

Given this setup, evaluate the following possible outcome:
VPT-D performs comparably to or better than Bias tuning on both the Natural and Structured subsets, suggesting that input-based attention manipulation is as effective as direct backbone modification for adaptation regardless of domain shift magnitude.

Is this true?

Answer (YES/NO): YES